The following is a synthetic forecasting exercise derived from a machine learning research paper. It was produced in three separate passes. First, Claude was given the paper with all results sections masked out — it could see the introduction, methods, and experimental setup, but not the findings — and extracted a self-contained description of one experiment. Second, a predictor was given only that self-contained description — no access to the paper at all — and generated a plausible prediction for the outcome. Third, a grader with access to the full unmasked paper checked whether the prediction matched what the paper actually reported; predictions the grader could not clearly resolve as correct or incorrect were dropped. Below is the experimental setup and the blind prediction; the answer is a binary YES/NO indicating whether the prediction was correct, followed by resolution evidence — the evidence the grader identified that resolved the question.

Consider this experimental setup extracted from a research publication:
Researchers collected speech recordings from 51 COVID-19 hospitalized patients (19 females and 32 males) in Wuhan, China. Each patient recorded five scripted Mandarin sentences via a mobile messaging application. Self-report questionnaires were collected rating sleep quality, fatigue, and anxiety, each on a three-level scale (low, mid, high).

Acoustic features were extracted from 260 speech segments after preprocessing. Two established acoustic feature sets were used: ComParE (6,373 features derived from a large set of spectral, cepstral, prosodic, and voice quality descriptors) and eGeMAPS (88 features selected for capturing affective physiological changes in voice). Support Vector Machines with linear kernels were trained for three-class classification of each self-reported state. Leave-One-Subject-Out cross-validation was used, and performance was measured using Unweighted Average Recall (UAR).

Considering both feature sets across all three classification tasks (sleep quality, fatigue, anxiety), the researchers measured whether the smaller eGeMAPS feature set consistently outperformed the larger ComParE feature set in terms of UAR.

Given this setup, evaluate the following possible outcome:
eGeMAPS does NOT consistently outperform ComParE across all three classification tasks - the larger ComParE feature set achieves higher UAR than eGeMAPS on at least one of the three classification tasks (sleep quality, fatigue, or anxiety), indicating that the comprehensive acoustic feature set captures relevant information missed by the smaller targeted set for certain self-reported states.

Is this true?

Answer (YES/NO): NO